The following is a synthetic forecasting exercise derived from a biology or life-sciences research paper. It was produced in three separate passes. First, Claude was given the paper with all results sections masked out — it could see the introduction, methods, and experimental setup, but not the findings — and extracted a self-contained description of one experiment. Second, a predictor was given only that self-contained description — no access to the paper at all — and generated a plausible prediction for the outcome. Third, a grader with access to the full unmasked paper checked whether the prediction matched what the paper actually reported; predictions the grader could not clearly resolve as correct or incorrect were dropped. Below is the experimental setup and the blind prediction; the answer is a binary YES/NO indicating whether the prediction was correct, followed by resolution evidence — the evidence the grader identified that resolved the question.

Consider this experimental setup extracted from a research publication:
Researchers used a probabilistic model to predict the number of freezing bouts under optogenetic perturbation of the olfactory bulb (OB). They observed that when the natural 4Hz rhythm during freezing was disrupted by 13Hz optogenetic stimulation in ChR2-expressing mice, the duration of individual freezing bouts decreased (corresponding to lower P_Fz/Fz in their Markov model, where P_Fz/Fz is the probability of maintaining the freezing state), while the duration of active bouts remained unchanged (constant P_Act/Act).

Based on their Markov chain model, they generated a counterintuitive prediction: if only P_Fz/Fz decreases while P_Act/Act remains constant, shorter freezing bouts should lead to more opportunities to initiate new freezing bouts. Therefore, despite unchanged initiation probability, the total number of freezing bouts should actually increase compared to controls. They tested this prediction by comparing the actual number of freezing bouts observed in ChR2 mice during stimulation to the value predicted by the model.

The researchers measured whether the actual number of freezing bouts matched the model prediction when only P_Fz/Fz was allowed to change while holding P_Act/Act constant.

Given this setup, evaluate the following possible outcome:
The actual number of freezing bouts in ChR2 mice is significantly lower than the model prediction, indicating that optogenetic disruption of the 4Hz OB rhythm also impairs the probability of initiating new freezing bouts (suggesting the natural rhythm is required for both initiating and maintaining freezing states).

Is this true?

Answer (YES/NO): NO